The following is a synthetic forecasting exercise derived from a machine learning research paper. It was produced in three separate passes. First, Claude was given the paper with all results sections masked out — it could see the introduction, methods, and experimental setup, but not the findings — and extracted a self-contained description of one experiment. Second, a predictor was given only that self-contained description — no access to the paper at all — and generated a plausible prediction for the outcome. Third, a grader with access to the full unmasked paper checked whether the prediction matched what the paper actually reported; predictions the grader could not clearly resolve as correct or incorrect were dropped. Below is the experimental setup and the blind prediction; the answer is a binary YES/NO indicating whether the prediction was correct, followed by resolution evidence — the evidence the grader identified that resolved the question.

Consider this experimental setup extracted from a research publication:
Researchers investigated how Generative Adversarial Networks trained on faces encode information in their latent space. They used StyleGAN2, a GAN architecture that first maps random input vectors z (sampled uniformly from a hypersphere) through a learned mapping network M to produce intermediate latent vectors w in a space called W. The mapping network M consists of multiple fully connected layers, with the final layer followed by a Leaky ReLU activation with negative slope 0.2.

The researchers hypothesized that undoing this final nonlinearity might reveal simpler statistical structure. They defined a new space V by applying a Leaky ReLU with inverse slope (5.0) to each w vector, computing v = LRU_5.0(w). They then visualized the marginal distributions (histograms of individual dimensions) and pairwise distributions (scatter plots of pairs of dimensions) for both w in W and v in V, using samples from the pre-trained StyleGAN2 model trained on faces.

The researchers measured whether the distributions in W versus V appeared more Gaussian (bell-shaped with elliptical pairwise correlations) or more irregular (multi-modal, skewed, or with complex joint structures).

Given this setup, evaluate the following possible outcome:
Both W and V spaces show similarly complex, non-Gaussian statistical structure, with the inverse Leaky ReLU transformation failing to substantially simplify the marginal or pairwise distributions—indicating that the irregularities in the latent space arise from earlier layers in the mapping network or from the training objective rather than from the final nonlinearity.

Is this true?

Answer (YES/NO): NO